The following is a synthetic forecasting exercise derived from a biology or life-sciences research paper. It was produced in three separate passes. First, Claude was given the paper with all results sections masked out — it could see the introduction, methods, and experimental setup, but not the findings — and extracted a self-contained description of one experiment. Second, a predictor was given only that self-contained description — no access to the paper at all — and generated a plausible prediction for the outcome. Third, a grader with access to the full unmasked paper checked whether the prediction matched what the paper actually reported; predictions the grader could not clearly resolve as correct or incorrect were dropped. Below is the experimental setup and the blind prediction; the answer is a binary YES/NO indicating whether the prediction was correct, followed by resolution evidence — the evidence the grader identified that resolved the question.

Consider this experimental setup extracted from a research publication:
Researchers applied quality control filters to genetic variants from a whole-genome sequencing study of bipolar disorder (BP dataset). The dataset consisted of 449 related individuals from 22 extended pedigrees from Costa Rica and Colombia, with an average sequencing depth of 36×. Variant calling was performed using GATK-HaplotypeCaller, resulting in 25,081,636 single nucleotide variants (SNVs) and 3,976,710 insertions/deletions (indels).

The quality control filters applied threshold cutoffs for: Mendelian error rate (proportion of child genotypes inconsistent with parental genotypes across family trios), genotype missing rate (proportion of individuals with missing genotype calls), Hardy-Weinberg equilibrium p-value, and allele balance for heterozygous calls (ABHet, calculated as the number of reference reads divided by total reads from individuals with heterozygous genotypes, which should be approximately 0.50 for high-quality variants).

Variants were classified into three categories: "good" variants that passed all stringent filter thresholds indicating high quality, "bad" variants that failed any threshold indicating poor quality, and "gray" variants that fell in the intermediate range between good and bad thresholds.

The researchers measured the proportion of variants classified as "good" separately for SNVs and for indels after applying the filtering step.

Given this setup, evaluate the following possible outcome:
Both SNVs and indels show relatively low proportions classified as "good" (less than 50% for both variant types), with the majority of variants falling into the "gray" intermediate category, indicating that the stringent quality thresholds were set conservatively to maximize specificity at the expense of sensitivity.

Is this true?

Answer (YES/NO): NO